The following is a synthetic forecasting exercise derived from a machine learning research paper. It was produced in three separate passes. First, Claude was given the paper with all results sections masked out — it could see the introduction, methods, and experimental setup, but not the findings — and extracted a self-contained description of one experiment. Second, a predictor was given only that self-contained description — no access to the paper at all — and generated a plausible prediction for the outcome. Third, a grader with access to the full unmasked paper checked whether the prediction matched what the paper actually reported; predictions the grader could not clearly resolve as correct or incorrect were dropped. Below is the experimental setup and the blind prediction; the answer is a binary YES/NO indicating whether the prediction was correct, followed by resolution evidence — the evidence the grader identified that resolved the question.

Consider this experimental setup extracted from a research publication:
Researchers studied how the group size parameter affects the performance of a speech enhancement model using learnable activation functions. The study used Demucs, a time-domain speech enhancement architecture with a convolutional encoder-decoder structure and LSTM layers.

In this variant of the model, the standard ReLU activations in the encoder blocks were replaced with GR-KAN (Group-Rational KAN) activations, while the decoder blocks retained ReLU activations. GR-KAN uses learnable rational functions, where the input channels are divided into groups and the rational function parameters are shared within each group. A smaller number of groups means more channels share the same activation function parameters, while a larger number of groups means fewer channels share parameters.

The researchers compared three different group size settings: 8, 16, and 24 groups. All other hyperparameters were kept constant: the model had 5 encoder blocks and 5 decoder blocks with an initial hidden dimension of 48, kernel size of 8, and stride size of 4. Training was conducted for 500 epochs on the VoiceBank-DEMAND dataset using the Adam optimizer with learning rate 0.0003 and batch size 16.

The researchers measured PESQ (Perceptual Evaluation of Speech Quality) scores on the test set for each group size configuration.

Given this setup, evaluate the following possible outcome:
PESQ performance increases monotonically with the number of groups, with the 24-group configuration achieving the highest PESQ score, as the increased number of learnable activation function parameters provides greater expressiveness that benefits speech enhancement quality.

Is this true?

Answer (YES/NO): NO